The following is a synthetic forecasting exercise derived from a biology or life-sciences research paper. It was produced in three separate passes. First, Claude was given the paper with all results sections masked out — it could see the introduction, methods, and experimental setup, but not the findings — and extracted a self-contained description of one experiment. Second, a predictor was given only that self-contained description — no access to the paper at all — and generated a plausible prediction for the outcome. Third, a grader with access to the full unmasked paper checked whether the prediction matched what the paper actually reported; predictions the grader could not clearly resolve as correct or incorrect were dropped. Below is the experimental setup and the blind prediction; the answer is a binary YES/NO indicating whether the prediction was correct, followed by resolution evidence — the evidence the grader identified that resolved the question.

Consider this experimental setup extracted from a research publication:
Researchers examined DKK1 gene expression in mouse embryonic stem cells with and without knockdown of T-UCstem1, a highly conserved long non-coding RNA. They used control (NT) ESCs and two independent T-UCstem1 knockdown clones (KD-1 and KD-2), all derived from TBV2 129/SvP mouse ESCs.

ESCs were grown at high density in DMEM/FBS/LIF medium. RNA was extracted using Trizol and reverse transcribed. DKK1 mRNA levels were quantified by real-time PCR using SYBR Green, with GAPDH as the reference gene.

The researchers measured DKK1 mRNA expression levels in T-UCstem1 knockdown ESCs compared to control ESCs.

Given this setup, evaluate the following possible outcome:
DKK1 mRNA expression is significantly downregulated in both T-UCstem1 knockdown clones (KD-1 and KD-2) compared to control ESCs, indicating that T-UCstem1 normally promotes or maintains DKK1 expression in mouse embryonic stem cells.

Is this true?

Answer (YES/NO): NO